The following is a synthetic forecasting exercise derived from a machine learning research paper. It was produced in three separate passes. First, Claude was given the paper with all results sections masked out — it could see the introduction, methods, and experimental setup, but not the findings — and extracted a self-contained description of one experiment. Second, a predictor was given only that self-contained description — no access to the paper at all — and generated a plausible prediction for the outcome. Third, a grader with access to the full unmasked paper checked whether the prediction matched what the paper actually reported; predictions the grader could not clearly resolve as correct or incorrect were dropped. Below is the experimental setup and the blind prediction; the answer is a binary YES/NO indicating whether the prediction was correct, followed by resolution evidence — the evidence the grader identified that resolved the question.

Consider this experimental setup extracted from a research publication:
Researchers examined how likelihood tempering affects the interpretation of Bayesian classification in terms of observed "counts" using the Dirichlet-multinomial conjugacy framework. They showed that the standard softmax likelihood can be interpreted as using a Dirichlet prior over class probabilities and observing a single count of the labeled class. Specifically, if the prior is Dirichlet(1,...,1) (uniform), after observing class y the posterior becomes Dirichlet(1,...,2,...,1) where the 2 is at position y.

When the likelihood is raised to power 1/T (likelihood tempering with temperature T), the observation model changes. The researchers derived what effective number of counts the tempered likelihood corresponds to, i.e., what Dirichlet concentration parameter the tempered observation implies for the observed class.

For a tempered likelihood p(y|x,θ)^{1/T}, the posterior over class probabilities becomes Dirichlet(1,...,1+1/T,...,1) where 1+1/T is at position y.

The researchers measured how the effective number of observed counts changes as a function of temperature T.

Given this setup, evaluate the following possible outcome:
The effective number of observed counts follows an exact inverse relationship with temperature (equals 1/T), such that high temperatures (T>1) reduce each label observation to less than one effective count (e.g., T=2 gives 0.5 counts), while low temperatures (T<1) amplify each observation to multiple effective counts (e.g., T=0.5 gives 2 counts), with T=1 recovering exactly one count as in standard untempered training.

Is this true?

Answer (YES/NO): YES